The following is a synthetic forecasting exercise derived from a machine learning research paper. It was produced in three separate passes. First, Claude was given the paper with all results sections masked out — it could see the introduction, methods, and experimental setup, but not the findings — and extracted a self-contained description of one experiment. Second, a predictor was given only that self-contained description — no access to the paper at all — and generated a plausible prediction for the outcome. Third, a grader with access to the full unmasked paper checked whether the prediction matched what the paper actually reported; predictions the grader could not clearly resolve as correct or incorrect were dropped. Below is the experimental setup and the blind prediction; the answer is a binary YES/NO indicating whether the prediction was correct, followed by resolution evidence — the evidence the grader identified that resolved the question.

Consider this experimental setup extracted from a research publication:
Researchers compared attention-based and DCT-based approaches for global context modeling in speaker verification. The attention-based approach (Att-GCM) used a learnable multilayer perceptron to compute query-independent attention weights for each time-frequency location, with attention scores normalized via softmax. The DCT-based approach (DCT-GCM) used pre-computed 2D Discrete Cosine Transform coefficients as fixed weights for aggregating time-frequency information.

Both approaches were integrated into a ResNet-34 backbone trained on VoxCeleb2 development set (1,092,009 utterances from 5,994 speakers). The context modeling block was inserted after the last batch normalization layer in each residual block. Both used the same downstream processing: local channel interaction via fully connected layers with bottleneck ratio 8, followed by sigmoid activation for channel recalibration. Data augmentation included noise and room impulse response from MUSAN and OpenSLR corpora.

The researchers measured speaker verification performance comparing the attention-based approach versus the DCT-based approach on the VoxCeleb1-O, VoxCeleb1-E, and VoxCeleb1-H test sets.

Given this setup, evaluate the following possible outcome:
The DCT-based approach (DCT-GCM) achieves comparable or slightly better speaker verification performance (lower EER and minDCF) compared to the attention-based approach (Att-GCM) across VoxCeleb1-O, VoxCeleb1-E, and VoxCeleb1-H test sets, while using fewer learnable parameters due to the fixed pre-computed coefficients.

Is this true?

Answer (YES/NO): YES